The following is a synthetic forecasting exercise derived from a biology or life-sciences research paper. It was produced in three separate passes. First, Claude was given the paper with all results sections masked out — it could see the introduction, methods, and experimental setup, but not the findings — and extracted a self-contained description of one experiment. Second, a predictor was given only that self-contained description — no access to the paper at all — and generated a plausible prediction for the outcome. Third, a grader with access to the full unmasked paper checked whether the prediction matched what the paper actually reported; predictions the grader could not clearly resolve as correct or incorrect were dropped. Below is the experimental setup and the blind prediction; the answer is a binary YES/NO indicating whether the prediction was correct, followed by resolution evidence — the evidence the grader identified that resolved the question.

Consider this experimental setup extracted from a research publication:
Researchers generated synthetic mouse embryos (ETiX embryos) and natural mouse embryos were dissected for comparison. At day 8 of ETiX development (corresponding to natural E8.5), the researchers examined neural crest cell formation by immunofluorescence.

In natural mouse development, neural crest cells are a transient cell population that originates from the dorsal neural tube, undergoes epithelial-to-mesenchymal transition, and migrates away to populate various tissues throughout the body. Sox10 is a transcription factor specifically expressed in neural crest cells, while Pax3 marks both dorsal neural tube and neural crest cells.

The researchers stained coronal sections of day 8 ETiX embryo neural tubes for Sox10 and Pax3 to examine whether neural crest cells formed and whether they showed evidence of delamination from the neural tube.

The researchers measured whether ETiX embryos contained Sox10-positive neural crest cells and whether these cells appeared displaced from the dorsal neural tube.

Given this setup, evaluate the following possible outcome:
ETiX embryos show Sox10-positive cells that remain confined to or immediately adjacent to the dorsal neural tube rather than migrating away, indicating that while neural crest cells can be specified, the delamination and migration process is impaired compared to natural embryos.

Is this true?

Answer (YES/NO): NO